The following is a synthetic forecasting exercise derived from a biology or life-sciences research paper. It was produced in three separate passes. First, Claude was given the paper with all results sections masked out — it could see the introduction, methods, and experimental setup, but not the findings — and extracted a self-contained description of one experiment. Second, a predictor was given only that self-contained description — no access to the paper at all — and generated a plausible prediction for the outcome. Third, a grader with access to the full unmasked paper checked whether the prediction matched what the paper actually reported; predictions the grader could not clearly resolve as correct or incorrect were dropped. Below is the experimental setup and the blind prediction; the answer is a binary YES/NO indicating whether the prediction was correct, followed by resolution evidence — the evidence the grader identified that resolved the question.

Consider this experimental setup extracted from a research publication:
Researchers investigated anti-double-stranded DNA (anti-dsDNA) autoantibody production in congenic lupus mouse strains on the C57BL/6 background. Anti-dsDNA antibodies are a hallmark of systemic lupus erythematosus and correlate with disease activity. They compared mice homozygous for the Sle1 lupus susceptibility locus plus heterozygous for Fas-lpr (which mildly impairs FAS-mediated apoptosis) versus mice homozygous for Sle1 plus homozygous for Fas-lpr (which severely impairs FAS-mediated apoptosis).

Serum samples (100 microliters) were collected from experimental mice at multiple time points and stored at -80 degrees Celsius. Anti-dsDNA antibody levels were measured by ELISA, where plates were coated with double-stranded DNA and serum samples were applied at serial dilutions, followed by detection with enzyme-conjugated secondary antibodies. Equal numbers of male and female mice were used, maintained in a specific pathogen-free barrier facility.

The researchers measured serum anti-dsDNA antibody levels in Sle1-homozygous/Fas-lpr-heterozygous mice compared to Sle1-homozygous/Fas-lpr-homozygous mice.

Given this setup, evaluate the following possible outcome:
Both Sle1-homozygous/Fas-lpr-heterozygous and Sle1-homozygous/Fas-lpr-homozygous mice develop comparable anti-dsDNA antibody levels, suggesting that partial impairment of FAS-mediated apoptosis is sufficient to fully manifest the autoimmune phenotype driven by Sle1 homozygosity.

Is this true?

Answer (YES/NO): NO